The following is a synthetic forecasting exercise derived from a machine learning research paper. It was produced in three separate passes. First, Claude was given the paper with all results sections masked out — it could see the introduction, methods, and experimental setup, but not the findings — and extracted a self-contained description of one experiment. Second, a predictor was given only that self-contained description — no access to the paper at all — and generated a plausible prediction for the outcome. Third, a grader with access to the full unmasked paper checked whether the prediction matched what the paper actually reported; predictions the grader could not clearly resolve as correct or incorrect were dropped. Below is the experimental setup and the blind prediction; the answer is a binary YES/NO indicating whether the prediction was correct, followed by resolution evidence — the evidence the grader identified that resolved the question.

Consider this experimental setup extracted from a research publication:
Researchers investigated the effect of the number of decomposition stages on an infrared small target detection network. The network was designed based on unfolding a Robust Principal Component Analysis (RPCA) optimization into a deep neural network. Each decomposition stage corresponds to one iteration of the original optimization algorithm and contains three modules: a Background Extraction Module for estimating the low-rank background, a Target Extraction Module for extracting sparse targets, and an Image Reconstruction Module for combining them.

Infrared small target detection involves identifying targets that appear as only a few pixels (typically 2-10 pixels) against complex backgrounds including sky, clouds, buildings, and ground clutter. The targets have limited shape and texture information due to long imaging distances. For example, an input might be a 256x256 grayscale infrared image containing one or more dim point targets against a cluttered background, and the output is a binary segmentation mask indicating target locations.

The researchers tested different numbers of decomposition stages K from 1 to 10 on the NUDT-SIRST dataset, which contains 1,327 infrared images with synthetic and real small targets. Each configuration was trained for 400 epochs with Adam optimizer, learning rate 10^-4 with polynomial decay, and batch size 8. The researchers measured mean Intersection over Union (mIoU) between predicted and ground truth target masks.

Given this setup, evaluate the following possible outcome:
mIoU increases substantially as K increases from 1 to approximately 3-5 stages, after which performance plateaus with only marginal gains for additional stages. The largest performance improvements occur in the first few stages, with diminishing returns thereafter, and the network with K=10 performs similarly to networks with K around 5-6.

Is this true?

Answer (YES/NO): NO